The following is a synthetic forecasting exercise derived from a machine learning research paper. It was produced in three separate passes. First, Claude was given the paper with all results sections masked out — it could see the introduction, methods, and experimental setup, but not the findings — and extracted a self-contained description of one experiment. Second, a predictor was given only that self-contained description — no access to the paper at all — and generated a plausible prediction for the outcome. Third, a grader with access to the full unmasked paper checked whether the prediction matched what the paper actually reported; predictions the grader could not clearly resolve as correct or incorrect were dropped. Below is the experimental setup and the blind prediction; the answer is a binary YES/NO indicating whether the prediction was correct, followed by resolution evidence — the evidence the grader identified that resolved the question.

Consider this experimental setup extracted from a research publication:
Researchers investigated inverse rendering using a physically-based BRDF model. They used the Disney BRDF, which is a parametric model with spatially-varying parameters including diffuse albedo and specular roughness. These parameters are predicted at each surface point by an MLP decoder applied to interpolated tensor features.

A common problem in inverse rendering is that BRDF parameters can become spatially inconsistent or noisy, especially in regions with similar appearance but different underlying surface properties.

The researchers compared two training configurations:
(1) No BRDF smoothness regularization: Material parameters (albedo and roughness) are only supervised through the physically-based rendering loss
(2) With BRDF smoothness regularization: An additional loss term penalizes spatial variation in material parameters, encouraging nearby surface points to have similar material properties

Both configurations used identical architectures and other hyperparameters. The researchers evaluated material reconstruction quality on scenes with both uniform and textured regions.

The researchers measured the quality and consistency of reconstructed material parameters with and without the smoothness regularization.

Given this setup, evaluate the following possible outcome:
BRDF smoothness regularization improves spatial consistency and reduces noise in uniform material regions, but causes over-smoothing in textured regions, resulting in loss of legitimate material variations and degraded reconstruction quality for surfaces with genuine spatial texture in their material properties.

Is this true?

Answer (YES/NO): NO